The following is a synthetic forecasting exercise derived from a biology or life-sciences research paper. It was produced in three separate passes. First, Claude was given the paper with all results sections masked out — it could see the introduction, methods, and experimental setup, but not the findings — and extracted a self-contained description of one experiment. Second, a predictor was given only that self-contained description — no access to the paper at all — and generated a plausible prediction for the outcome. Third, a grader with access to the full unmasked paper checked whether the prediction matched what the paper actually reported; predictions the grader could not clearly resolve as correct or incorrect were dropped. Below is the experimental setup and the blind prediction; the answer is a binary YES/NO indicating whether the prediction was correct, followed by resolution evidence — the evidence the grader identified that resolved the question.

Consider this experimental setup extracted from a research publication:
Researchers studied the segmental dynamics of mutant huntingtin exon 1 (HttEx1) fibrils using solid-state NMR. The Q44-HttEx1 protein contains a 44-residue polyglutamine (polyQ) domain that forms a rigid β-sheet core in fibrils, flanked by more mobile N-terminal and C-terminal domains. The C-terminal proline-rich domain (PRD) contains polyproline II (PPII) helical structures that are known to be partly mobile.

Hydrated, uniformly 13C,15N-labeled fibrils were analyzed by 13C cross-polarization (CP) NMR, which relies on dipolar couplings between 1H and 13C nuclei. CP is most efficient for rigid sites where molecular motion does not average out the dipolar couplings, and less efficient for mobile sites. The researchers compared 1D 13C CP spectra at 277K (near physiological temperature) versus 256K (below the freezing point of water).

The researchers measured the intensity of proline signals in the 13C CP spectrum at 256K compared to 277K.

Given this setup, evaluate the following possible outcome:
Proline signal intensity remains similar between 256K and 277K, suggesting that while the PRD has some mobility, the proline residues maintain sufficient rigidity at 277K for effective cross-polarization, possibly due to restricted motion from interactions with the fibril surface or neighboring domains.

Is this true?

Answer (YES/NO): NO